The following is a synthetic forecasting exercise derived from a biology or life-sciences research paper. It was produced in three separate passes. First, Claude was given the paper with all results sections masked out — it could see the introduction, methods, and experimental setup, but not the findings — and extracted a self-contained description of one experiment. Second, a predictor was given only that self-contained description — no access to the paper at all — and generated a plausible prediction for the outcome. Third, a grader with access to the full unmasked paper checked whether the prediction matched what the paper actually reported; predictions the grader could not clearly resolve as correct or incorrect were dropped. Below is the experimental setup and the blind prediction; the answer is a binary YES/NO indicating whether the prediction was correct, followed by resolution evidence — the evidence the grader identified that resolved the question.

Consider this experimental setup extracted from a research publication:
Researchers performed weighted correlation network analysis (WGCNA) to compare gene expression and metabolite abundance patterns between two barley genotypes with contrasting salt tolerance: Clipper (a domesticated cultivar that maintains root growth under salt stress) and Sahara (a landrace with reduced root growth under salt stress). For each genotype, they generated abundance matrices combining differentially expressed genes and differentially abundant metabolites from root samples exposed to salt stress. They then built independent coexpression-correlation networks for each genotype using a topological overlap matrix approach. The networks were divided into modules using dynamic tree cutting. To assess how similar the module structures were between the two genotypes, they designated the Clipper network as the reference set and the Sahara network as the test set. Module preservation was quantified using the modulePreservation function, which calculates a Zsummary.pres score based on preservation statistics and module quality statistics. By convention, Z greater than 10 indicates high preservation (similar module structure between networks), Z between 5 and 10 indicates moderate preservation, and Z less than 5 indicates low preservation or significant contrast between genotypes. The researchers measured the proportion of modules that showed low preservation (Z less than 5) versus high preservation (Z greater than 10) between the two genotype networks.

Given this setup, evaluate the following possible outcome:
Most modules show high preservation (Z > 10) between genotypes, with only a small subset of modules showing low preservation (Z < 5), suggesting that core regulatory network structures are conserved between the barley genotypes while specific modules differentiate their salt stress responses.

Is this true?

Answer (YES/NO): NO